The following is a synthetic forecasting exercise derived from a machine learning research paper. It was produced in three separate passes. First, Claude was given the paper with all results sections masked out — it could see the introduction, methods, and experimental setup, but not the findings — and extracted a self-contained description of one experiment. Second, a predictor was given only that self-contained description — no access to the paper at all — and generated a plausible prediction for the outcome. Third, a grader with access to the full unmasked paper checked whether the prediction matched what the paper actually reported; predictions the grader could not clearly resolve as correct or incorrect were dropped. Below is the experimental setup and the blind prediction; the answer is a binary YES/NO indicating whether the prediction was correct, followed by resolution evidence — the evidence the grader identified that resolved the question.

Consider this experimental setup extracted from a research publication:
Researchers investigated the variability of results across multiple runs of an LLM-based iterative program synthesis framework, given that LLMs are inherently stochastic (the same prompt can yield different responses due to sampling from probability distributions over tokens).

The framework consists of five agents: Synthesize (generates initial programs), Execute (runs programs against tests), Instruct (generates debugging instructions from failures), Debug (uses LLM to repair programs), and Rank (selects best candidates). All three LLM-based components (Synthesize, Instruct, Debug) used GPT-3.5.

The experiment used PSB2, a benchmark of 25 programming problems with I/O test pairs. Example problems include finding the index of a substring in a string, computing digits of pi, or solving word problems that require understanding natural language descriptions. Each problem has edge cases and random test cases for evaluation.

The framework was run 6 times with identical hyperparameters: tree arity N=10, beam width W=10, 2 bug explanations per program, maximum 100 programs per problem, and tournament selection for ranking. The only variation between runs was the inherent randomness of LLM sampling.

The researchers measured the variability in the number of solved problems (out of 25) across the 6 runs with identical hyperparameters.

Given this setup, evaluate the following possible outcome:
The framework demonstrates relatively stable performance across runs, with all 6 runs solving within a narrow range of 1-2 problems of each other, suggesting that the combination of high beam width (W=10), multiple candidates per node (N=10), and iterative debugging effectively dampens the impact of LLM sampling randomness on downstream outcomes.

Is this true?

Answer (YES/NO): NO